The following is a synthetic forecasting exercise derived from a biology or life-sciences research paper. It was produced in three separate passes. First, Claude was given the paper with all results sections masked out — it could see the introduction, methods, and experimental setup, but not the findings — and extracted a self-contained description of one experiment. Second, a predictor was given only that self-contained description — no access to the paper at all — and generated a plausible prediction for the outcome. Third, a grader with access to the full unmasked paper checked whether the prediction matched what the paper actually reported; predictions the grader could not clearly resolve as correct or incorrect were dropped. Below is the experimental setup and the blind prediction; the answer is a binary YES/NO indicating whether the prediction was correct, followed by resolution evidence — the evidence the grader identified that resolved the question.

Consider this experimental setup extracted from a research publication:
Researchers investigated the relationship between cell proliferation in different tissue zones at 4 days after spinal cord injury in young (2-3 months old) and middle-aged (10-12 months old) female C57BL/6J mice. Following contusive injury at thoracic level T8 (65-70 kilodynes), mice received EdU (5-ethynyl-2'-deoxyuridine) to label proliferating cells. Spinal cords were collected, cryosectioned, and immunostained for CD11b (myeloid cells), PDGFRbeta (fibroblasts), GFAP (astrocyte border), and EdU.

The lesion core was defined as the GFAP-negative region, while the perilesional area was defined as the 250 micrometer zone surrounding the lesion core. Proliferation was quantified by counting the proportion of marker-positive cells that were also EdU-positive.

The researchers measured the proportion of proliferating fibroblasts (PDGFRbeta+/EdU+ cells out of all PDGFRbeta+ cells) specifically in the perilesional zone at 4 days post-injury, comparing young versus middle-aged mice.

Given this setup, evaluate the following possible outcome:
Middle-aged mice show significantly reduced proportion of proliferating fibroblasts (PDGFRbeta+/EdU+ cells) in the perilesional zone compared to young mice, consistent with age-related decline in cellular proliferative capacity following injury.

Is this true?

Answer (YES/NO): NO